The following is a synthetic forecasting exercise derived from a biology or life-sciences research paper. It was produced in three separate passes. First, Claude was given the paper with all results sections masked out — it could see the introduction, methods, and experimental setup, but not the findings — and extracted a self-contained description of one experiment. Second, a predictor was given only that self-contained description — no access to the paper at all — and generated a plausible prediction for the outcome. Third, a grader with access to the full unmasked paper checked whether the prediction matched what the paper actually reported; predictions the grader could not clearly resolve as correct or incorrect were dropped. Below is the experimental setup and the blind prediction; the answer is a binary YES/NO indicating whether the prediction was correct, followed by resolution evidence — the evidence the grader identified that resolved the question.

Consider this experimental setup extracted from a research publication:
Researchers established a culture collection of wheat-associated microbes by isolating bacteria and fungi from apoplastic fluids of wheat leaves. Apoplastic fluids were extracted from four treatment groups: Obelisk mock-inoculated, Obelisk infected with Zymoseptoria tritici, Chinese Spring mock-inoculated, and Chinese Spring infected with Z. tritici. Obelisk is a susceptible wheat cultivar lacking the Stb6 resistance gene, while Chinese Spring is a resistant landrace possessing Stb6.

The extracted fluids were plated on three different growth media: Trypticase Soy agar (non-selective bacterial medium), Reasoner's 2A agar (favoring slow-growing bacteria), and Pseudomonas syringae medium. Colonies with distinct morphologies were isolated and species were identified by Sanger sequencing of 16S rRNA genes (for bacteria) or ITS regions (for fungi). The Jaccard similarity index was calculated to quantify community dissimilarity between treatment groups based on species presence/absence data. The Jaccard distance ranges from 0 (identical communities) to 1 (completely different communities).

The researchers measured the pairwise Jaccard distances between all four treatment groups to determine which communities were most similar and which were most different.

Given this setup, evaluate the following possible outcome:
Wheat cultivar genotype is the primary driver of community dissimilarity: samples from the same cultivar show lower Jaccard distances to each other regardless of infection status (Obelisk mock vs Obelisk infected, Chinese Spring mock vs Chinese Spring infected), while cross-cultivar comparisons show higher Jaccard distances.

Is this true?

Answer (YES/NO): NO